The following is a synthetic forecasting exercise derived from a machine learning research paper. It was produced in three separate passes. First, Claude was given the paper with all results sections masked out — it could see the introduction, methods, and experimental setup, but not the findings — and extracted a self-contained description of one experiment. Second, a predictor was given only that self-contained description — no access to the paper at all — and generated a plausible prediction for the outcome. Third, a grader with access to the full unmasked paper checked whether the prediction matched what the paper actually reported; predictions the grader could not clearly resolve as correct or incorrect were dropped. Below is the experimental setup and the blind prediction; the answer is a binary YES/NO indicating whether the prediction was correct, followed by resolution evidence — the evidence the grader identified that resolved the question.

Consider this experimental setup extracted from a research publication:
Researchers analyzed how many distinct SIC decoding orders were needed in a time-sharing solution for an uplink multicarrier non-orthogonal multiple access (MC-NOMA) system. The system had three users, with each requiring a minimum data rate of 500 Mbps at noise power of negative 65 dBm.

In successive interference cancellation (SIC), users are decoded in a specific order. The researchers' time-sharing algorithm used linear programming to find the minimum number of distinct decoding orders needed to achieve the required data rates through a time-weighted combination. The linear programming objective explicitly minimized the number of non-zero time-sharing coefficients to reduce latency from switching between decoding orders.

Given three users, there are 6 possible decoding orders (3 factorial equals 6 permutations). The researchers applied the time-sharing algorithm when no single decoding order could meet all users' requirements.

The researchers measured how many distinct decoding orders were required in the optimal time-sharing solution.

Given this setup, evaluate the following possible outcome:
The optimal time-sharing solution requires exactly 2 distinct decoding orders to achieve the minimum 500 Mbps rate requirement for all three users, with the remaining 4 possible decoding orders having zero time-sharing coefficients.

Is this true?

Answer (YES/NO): NO